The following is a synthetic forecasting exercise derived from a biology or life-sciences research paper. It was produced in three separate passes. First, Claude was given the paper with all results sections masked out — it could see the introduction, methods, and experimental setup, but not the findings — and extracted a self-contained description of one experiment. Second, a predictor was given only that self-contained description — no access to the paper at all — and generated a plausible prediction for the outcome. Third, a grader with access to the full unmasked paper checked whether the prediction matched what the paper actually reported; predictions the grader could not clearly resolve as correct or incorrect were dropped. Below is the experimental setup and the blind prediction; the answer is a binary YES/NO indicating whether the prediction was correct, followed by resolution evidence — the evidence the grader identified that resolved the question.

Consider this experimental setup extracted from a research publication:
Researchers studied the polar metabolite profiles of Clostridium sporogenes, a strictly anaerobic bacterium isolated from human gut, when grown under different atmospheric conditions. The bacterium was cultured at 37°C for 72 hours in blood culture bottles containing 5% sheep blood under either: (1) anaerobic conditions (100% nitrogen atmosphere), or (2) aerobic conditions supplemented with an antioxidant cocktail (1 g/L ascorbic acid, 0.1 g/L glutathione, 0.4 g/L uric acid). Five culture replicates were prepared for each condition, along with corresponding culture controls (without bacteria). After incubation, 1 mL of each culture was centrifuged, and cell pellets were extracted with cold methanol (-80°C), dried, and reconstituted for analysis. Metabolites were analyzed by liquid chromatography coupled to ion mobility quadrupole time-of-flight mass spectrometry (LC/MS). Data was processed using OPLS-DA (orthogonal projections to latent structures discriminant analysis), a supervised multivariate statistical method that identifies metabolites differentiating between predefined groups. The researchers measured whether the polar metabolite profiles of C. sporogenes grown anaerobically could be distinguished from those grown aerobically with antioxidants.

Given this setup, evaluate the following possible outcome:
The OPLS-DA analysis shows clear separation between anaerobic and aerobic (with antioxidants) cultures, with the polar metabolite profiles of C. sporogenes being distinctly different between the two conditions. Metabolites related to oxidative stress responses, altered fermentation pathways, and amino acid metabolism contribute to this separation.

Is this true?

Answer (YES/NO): NO